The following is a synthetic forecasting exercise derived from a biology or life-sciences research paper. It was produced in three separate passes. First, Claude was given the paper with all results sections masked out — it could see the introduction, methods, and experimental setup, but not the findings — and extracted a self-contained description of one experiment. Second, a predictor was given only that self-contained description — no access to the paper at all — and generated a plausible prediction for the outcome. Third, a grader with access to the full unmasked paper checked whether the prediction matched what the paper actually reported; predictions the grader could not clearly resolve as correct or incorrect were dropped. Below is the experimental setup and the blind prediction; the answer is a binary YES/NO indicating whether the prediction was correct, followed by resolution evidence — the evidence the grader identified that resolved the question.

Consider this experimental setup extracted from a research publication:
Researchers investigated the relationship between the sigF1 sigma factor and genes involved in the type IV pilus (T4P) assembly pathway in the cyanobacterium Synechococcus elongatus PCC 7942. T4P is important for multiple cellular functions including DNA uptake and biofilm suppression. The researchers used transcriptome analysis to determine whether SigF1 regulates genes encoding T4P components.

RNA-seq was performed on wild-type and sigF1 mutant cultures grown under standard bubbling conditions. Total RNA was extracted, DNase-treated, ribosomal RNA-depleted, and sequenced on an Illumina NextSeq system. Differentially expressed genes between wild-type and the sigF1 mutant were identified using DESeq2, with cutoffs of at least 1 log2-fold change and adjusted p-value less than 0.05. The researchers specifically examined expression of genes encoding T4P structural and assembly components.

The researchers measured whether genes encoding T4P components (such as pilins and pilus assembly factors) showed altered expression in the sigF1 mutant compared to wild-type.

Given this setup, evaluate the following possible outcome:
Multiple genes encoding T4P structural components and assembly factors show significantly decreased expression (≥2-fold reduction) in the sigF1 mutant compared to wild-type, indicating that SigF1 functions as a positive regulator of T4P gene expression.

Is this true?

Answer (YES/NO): NO